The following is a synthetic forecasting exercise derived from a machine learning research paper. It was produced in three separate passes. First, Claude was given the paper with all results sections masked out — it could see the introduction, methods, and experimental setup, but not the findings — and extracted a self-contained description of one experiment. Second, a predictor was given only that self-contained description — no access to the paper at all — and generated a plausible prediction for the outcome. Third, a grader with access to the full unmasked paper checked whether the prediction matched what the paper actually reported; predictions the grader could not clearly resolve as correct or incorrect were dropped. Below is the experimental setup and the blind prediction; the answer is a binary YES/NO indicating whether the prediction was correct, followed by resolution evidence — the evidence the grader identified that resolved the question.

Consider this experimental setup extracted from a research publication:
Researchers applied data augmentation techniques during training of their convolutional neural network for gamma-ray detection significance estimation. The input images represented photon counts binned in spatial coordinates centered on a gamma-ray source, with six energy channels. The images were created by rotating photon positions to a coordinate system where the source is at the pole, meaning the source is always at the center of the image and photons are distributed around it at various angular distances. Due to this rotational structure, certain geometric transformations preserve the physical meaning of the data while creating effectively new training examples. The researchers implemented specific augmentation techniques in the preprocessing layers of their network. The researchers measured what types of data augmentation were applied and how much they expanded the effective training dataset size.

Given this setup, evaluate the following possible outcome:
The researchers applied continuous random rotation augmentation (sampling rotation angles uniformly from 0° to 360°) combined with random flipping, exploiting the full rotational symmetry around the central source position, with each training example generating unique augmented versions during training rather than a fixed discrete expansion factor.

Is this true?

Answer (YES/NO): NO